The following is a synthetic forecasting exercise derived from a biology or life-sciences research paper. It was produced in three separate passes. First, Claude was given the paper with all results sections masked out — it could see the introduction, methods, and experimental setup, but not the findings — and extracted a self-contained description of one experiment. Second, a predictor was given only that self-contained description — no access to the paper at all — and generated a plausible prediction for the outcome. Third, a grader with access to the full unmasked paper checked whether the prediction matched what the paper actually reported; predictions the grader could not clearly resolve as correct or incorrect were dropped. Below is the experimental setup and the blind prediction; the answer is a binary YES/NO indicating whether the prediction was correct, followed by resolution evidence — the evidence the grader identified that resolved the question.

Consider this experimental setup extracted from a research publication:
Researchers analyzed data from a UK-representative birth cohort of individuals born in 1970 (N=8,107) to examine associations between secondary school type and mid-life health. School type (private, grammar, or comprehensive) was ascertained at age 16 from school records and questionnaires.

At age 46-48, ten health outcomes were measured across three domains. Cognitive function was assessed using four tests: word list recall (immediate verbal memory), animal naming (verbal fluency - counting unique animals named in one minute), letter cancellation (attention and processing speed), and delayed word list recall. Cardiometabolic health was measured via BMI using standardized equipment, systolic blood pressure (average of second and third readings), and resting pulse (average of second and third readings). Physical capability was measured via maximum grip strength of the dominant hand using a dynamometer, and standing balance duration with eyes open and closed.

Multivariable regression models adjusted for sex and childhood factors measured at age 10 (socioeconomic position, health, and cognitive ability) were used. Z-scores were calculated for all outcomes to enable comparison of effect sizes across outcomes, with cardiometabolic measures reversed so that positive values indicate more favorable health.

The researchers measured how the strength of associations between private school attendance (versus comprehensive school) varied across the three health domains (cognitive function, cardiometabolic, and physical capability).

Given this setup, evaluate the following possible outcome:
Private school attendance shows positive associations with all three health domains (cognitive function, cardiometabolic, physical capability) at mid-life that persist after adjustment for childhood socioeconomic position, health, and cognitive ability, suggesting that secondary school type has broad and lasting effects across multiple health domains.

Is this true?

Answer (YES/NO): NO